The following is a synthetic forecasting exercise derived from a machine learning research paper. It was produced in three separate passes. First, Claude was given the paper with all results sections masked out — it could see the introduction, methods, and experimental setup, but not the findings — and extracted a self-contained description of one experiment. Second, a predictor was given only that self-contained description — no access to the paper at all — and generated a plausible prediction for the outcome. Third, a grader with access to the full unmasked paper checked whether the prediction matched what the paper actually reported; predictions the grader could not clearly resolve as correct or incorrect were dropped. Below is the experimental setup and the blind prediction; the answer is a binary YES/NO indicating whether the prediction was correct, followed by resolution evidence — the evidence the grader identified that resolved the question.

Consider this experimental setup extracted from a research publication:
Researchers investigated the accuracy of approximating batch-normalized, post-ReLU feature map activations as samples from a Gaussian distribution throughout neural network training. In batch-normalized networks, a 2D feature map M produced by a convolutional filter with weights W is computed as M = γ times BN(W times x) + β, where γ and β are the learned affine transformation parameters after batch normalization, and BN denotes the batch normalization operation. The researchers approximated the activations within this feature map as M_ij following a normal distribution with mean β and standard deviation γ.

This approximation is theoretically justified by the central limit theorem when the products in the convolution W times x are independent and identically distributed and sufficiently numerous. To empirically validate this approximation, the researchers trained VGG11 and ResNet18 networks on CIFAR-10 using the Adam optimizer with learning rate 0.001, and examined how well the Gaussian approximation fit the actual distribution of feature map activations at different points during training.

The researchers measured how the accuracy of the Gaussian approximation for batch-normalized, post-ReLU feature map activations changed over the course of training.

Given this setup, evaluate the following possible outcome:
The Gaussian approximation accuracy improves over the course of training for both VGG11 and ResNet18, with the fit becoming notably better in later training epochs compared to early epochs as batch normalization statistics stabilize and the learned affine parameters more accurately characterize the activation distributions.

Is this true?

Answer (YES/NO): NO